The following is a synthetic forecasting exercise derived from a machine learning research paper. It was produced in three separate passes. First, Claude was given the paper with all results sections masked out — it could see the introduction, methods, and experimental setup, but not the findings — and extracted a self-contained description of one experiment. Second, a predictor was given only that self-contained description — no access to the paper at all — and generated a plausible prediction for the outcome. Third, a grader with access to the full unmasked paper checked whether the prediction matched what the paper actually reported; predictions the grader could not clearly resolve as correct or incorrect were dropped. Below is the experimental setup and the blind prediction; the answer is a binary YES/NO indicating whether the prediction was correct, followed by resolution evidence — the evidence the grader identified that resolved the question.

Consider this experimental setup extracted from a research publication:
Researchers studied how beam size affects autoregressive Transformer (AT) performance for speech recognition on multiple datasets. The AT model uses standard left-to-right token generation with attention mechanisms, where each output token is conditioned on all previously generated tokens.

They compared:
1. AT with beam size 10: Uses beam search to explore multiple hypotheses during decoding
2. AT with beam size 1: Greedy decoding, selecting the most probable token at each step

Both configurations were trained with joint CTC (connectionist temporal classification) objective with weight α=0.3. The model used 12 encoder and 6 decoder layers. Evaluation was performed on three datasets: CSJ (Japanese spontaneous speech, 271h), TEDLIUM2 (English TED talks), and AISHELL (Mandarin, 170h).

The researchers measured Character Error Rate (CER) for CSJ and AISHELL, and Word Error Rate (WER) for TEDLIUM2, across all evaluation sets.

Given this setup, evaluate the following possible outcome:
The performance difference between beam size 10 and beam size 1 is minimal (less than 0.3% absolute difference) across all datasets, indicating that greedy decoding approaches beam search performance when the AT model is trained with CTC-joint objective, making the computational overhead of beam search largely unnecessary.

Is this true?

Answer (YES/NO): NO